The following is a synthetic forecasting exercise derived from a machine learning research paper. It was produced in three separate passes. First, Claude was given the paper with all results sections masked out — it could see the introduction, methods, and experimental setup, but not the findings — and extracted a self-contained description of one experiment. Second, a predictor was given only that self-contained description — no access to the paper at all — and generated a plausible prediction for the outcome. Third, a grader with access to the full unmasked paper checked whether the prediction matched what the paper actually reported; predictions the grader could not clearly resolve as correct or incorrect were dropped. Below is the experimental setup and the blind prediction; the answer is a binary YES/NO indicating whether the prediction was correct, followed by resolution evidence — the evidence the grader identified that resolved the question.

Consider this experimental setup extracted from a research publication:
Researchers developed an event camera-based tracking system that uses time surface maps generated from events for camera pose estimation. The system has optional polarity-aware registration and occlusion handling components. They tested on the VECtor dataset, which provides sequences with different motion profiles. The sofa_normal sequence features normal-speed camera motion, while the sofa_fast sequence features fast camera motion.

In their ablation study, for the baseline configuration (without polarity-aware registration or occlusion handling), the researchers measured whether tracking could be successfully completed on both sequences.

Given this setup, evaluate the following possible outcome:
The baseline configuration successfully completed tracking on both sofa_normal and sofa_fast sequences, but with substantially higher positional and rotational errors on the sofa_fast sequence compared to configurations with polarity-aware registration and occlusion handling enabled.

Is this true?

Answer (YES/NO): NO